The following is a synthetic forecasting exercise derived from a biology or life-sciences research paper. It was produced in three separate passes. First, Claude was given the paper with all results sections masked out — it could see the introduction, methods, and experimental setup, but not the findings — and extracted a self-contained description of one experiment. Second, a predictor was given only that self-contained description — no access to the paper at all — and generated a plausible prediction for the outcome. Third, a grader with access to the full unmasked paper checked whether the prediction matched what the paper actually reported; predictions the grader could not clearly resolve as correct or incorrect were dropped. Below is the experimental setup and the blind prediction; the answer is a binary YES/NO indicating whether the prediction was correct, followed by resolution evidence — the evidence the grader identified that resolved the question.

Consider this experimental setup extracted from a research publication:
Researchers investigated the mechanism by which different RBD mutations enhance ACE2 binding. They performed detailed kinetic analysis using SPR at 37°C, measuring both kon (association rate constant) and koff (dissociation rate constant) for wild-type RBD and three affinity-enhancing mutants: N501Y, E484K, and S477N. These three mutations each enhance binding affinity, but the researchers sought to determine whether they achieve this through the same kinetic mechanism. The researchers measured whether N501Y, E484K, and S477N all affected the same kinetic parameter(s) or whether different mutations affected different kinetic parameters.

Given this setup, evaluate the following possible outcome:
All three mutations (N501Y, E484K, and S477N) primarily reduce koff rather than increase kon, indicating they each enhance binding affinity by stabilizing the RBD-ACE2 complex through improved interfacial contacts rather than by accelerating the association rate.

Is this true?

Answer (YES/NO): NO